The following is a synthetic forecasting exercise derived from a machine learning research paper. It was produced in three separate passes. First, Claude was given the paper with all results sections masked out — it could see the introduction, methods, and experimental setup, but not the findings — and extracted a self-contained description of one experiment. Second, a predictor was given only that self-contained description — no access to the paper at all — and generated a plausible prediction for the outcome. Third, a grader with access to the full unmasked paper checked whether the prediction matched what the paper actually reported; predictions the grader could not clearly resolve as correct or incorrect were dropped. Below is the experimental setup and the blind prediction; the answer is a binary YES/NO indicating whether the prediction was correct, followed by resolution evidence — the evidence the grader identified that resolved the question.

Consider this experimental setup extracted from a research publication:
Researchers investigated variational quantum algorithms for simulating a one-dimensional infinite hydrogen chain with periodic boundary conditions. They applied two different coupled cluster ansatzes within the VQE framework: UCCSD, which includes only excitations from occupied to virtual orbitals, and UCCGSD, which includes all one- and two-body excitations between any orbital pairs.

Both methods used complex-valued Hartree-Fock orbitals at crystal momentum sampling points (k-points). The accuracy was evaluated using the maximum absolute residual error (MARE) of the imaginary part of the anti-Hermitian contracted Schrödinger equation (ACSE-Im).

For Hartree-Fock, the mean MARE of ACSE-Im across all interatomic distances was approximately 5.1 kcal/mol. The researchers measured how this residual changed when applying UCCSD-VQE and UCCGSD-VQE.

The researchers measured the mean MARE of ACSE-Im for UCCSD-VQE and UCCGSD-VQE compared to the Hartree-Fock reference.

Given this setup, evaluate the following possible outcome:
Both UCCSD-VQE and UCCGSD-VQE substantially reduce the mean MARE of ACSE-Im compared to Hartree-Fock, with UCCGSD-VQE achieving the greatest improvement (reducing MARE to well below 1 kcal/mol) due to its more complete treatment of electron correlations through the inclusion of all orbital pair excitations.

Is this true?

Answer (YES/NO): NO